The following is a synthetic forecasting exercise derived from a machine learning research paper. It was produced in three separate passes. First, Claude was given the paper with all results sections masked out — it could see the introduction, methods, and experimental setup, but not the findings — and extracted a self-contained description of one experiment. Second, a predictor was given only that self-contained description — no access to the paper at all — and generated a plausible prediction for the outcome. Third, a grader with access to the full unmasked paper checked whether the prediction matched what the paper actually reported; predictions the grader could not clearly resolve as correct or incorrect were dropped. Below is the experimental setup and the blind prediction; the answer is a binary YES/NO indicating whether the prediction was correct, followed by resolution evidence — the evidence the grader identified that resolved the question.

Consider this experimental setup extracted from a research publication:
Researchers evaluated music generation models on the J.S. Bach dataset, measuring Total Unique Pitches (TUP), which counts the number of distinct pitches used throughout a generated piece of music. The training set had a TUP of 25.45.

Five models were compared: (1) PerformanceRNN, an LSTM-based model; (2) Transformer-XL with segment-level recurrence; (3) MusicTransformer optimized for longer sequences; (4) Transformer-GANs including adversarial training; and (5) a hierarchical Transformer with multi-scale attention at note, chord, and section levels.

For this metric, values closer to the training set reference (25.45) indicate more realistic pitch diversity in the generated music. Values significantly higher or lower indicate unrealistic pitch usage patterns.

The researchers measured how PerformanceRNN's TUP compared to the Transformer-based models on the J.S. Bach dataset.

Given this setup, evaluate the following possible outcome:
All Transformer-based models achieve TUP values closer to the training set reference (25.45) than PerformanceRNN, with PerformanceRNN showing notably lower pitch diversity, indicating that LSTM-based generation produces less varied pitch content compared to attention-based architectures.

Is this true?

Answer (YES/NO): YES